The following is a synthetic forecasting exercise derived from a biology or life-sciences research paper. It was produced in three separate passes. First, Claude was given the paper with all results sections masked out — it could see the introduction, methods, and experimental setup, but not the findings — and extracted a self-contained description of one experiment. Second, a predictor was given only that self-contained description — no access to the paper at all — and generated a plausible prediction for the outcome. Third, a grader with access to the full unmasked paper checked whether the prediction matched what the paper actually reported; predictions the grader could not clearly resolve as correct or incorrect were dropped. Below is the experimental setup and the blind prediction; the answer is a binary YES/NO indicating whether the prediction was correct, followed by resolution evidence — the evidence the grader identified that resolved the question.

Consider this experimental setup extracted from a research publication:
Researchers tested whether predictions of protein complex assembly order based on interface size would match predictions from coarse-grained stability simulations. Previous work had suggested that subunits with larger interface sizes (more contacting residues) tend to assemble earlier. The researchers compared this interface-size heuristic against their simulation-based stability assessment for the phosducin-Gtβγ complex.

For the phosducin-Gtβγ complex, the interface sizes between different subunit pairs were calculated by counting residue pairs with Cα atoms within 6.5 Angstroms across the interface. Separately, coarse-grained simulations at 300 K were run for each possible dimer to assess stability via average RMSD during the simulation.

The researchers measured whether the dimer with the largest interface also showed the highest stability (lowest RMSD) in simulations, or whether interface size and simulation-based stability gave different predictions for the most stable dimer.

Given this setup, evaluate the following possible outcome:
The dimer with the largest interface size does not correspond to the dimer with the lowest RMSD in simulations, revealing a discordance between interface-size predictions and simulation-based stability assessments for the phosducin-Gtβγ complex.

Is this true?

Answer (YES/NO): NO